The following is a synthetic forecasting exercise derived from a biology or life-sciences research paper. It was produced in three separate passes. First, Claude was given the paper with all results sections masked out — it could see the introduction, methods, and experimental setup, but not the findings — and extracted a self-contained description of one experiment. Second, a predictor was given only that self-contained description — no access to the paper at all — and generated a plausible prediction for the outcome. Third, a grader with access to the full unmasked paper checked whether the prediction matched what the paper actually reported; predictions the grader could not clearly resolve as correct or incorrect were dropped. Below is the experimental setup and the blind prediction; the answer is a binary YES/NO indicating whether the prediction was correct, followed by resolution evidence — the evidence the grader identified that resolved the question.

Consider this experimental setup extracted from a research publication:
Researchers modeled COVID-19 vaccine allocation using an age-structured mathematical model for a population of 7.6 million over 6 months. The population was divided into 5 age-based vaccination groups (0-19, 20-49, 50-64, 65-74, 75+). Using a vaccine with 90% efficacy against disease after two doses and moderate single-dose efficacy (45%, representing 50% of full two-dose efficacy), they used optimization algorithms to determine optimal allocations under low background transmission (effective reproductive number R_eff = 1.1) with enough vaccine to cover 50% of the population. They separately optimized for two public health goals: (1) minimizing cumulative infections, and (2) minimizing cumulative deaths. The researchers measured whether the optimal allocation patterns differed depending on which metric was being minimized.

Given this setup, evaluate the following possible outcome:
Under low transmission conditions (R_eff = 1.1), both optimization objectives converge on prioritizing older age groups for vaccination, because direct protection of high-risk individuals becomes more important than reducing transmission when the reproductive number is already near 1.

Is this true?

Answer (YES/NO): NO